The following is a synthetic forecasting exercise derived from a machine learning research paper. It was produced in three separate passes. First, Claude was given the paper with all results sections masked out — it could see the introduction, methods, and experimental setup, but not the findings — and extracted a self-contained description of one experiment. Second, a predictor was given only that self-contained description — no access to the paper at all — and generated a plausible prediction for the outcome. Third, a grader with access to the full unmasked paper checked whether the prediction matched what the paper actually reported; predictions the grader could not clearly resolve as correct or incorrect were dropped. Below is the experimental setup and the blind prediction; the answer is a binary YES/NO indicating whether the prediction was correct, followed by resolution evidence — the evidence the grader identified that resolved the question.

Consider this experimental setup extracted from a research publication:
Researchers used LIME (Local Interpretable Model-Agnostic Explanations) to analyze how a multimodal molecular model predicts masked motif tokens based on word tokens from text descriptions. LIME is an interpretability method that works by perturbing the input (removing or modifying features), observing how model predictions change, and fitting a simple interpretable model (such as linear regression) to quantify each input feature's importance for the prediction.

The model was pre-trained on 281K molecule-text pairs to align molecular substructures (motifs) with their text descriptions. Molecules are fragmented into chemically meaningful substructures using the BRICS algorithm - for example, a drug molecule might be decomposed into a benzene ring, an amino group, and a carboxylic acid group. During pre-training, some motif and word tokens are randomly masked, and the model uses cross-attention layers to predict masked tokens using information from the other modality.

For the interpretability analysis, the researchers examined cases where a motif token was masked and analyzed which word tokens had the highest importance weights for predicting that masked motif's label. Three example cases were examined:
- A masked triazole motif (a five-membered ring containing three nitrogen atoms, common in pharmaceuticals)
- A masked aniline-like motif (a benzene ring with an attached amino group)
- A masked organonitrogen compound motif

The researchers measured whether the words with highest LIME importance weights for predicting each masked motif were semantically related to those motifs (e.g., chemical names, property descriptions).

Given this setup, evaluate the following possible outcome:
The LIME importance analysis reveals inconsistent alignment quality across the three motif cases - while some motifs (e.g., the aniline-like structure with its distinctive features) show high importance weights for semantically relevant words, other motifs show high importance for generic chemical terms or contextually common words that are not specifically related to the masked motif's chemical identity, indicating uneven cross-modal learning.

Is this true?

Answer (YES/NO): NO